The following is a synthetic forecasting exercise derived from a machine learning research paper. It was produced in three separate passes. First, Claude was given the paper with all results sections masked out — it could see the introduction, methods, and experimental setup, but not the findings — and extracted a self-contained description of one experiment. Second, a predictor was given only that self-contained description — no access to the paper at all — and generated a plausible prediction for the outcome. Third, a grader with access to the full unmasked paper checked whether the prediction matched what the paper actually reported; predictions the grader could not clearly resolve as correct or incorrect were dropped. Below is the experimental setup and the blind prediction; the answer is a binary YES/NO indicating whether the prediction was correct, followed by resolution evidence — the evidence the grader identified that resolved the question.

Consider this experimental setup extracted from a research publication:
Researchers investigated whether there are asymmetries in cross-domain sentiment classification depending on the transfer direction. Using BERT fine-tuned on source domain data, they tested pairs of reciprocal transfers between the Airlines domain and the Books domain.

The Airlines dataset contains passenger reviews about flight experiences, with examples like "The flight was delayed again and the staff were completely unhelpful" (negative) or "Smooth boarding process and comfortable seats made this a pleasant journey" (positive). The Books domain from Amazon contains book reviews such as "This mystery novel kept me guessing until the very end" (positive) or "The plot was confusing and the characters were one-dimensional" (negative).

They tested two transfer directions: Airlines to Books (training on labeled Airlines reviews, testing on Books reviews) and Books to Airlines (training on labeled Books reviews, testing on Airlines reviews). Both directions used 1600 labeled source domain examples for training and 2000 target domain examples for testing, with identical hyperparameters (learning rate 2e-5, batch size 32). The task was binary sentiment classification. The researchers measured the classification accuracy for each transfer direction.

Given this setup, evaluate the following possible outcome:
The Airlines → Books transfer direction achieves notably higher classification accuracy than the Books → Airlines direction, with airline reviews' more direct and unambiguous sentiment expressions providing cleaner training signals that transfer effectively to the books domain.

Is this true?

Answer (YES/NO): NO